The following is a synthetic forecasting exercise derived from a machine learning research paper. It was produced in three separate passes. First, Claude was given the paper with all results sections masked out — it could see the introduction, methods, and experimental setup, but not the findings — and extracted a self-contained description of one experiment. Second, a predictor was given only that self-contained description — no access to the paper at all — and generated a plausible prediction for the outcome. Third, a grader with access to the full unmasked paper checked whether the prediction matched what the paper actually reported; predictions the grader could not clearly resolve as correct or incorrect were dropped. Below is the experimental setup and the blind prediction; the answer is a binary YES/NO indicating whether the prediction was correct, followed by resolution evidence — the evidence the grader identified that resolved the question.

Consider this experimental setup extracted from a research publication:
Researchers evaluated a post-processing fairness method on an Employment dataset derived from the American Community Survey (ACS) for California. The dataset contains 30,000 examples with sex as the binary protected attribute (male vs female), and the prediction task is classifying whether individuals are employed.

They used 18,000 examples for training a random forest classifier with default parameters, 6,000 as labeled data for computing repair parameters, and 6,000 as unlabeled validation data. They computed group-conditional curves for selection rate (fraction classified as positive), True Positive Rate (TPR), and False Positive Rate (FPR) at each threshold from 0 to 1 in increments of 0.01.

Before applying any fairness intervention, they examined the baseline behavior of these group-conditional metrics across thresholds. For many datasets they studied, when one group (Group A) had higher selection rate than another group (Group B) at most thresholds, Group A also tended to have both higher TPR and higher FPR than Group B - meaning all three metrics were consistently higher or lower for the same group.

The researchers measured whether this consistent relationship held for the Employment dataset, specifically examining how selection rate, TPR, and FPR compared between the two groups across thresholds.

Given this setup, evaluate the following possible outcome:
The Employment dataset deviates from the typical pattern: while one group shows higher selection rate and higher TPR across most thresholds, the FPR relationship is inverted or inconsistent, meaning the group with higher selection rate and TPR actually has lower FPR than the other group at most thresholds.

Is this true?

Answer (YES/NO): NO